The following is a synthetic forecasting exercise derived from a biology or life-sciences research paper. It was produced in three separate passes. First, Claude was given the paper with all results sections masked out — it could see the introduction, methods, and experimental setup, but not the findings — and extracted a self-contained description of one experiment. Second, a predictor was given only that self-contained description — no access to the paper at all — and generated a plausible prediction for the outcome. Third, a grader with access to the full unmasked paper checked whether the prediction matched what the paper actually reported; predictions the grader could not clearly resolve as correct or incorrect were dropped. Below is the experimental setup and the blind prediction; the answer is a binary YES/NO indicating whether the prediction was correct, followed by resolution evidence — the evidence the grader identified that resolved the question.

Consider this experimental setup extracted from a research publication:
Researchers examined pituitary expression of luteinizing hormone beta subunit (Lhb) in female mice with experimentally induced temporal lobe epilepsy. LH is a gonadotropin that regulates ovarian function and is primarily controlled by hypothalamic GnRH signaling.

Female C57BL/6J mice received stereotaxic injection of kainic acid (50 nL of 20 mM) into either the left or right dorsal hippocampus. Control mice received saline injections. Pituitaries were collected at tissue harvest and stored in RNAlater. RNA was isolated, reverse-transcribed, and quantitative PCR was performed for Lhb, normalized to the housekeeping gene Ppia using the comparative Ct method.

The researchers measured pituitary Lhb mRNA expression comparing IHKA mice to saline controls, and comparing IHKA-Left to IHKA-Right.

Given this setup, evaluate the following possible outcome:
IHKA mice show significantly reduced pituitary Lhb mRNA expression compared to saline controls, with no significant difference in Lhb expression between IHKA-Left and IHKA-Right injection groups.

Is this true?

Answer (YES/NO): NO